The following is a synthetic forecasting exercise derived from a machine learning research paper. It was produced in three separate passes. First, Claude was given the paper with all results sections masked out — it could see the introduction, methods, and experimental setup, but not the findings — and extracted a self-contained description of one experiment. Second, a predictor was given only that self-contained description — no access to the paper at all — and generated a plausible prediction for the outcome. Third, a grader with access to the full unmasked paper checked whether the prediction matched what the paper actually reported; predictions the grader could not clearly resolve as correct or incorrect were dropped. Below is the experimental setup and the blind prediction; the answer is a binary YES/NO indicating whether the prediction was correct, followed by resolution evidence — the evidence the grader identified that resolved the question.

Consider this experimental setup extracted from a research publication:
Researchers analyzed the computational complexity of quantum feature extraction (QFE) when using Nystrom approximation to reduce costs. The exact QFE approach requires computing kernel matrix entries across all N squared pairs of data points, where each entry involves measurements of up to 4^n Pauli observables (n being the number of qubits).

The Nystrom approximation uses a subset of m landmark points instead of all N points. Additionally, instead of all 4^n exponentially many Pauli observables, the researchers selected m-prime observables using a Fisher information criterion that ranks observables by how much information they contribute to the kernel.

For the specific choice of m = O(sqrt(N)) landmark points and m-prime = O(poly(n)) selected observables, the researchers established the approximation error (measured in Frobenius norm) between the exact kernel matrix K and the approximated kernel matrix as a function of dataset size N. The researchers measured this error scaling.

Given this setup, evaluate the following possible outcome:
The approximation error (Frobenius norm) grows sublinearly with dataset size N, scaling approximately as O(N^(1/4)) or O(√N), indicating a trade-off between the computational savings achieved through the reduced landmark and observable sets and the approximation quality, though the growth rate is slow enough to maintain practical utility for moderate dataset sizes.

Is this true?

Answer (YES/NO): NO